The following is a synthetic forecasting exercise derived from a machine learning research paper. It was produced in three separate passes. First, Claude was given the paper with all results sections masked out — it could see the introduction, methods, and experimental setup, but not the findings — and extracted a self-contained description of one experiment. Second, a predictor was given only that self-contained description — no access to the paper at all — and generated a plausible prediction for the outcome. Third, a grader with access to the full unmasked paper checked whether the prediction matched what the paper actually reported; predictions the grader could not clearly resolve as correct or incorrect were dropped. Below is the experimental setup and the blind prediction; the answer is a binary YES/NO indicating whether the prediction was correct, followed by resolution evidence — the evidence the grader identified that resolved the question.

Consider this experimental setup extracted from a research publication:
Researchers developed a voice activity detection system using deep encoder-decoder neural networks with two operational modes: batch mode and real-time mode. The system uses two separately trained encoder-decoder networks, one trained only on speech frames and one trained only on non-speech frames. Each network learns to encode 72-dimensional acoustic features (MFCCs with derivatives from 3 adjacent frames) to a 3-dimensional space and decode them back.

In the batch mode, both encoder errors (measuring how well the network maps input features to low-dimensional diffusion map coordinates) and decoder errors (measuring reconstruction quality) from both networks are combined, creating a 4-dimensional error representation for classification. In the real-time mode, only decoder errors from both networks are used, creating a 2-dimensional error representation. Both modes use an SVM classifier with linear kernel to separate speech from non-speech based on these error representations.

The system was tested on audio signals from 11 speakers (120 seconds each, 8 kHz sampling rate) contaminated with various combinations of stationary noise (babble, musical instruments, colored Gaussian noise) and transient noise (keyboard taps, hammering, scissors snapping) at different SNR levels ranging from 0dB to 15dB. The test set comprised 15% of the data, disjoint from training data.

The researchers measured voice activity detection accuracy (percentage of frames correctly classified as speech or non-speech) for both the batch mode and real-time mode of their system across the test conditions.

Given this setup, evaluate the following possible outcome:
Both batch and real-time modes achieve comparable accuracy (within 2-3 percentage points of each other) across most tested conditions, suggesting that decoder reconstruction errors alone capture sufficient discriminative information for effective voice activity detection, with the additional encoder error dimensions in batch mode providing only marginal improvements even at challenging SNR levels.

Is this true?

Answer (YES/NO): YES